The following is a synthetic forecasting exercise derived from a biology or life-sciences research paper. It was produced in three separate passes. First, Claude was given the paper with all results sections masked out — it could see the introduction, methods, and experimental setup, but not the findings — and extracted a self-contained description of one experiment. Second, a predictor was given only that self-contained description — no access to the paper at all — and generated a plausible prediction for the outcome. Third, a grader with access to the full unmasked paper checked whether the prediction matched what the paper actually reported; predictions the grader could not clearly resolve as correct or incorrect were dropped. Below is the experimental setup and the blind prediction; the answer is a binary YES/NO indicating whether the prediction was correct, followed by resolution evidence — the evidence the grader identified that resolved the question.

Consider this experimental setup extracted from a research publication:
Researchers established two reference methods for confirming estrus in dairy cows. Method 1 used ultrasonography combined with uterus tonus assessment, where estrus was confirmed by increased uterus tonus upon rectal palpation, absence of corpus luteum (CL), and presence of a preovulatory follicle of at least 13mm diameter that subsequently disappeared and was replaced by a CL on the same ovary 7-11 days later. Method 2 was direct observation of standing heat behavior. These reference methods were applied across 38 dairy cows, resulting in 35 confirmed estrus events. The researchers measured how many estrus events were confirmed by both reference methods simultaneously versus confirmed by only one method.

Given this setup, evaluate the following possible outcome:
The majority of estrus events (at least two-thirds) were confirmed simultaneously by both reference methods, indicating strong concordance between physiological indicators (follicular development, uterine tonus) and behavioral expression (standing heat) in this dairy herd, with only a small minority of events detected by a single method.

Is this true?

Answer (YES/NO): NO